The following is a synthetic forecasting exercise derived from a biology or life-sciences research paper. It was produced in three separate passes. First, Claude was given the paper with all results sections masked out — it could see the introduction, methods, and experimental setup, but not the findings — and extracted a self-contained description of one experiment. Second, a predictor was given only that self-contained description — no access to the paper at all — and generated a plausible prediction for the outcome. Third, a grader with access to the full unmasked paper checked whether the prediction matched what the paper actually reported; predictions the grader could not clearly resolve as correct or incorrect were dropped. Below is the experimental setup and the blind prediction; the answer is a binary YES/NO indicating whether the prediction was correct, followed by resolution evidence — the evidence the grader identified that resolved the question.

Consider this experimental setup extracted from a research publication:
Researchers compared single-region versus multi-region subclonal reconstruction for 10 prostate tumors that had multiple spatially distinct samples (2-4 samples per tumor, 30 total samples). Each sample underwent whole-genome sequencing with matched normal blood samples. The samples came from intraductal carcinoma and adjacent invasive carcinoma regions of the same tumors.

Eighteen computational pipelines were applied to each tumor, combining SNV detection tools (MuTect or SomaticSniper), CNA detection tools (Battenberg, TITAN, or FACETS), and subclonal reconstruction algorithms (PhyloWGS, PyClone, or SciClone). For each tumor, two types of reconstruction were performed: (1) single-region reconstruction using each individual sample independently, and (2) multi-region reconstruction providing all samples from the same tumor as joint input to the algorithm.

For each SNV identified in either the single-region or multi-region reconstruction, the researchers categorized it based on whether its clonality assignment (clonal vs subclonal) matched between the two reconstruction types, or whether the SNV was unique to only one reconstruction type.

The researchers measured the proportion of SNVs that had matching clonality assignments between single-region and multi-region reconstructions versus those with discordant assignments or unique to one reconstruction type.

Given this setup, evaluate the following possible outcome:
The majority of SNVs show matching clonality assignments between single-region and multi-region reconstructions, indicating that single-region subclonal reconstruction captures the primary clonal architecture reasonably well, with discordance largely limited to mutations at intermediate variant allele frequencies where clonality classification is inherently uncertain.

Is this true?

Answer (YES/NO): NO